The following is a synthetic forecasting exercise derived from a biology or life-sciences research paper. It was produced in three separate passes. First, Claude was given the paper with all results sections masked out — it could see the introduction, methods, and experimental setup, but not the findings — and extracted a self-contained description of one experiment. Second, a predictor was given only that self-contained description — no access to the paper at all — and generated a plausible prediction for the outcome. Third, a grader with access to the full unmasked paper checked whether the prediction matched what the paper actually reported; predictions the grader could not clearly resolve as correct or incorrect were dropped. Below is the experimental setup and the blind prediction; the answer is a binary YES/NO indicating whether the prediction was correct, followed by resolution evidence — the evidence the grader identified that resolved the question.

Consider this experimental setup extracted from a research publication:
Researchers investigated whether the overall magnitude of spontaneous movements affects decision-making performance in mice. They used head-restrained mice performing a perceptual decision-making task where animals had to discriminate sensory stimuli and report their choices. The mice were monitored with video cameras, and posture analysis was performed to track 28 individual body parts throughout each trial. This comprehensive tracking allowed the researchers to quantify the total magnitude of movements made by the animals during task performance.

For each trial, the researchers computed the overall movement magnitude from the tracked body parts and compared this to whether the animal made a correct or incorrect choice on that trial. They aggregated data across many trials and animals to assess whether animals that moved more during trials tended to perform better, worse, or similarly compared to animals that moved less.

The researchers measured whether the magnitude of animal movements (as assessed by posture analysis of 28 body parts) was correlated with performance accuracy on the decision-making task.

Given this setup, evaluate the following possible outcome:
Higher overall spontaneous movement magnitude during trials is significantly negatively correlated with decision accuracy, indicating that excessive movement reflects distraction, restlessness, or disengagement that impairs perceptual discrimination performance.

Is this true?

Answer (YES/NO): NO